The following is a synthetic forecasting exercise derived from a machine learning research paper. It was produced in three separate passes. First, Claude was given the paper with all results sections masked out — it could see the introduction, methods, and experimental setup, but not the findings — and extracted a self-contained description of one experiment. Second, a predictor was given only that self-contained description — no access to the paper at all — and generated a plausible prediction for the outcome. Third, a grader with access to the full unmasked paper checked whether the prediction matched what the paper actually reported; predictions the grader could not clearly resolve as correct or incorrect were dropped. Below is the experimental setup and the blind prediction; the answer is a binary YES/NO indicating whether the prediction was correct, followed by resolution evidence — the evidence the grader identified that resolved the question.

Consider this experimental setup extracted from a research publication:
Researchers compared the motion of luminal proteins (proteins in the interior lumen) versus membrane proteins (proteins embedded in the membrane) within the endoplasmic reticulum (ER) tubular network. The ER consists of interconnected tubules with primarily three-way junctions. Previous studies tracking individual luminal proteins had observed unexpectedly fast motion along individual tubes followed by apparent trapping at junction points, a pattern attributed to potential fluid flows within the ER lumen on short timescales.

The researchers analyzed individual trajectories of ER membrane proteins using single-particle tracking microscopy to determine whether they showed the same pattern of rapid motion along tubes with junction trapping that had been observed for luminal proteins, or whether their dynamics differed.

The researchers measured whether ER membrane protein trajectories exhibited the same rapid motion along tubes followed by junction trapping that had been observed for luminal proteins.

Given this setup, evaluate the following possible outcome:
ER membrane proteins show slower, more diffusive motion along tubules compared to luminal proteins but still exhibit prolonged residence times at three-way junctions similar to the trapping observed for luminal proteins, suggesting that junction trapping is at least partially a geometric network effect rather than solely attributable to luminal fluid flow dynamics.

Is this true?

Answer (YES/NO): NO